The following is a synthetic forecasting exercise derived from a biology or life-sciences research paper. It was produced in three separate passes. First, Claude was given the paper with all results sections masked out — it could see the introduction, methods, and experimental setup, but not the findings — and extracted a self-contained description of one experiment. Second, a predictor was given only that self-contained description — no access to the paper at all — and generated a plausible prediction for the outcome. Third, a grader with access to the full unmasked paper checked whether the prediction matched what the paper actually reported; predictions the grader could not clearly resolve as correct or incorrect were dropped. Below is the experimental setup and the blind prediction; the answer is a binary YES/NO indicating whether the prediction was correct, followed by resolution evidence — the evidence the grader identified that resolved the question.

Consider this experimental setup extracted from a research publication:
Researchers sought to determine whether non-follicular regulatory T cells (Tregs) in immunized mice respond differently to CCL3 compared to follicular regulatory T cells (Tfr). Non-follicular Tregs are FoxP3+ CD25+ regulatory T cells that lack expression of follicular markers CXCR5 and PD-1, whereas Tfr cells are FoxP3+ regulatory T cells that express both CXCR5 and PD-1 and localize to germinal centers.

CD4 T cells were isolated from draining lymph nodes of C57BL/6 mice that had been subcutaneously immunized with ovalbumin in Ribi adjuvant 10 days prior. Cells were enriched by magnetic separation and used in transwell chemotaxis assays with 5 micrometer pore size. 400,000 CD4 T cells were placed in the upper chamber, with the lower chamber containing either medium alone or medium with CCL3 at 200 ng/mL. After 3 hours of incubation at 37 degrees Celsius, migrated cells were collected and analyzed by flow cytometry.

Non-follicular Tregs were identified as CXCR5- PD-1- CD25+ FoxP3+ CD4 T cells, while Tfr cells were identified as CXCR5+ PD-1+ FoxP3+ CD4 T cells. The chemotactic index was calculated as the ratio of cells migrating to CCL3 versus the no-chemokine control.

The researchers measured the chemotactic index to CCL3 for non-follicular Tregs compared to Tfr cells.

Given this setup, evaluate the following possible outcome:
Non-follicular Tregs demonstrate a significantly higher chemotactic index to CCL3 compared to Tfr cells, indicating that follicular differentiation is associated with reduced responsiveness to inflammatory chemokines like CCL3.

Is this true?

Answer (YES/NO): NO